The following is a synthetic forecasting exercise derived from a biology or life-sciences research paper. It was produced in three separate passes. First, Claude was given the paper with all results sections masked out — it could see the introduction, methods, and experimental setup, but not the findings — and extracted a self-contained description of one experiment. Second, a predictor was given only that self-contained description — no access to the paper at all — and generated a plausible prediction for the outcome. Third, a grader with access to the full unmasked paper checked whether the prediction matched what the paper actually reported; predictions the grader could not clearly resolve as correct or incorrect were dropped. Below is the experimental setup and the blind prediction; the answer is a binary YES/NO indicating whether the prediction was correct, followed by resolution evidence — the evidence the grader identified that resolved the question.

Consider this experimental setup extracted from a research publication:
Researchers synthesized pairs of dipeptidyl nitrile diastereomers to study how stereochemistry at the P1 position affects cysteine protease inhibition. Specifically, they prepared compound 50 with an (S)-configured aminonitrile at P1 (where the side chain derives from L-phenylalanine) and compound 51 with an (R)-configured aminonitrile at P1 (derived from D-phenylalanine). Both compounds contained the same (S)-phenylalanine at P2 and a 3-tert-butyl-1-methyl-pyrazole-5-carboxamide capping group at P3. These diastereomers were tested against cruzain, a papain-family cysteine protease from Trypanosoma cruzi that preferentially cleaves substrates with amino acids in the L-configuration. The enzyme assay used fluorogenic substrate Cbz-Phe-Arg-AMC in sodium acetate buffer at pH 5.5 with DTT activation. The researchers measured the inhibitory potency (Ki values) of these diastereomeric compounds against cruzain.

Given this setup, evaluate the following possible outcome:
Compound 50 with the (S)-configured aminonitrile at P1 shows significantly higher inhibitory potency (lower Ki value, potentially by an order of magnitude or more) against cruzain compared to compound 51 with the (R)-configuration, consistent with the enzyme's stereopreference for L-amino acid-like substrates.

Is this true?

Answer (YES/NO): YES